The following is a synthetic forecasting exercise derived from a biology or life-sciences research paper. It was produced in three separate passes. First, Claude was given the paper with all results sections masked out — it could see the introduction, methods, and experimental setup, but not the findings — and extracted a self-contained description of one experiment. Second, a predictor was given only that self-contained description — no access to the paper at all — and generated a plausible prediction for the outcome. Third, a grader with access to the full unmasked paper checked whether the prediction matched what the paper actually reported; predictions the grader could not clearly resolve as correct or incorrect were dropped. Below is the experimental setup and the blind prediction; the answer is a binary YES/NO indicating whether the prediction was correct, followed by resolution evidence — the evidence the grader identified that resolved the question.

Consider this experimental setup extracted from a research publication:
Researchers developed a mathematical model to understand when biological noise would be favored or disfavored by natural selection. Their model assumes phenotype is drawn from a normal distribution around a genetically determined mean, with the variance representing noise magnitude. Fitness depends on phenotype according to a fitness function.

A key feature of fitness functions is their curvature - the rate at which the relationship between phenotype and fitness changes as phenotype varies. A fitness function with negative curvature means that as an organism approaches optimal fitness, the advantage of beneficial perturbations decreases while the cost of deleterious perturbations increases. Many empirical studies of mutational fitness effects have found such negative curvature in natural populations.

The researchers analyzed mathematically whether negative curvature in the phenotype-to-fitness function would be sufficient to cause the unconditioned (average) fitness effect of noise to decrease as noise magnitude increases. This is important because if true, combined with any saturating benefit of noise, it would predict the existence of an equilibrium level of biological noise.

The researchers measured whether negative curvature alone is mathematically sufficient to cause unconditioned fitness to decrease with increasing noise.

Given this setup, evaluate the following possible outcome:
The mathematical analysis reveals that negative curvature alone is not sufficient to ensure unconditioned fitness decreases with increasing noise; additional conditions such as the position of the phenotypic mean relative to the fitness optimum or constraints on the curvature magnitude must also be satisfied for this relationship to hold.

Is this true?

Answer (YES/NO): NO